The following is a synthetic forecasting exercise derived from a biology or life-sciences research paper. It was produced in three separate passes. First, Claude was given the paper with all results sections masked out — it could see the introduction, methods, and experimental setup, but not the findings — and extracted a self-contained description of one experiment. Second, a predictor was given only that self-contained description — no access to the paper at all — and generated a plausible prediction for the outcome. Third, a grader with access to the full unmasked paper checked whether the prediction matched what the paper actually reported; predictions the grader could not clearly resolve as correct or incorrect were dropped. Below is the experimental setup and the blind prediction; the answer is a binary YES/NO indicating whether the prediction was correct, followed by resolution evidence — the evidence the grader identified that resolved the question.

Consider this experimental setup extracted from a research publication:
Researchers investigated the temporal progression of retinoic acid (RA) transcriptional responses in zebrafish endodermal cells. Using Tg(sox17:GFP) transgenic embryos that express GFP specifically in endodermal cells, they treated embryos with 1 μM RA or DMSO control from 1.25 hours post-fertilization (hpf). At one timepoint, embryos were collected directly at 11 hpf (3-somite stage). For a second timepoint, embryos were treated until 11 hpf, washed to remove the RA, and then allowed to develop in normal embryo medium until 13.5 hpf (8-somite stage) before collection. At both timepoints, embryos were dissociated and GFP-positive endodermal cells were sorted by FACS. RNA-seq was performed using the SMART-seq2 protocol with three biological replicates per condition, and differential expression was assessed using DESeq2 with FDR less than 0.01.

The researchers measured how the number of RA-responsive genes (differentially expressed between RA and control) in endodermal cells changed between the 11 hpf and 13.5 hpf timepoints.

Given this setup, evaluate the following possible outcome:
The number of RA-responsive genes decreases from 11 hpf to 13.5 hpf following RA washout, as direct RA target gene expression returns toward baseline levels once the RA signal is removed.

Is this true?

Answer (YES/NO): YES